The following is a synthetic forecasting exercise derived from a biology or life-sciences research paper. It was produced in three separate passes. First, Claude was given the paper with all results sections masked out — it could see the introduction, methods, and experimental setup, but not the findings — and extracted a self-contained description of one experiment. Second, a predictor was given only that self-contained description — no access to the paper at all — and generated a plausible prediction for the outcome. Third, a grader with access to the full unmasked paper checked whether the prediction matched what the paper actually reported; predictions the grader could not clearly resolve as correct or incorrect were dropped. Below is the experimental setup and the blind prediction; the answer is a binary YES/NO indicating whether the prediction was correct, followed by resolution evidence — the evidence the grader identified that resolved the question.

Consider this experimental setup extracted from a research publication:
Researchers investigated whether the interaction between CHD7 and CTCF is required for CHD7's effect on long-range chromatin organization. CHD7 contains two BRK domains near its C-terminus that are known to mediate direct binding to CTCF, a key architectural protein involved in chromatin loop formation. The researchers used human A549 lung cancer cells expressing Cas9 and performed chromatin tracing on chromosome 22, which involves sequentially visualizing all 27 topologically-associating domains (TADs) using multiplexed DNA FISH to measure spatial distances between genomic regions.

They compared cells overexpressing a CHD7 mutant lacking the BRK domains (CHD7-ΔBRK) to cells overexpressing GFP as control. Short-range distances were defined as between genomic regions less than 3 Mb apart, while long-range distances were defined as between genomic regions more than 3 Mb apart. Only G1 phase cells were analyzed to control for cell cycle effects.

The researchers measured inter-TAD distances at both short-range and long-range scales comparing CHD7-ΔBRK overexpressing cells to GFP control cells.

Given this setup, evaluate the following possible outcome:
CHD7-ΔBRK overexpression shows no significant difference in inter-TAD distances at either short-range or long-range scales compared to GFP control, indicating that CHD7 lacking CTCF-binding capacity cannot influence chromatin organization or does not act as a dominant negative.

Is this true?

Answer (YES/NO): NO